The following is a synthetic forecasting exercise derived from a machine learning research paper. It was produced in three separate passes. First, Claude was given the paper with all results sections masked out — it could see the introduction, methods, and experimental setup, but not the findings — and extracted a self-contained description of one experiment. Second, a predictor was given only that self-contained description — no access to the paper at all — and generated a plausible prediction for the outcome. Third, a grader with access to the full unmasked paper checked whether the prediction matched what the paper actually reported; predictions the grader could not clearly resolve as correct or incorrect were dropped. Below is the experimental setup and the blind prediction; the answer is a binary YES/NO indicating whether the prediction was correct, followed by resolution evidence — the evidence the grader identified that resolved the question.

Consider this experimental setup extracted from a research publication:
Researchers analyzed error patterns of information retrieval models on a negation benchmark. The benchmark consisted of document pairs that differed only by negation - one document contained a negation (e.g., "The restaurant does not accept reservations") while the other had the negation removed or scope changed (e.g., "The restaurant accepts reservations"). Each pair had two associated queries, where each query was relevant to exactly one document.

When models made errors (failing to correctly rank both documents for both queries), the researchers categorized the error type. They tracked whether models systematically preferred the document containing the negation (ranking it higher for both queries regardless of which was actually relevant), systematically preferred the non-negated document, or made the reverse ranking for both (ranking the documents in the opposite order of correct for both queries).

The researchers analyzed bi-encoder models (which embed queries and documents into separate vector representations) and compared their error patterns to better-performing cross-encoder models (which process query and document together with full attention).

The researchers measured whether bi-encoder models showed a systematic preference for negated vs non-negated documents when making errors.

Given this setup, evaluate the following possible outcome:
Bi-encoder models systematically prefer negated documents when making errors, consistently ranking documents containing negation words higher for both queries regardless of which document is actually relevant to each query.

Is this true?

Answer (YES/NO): NO